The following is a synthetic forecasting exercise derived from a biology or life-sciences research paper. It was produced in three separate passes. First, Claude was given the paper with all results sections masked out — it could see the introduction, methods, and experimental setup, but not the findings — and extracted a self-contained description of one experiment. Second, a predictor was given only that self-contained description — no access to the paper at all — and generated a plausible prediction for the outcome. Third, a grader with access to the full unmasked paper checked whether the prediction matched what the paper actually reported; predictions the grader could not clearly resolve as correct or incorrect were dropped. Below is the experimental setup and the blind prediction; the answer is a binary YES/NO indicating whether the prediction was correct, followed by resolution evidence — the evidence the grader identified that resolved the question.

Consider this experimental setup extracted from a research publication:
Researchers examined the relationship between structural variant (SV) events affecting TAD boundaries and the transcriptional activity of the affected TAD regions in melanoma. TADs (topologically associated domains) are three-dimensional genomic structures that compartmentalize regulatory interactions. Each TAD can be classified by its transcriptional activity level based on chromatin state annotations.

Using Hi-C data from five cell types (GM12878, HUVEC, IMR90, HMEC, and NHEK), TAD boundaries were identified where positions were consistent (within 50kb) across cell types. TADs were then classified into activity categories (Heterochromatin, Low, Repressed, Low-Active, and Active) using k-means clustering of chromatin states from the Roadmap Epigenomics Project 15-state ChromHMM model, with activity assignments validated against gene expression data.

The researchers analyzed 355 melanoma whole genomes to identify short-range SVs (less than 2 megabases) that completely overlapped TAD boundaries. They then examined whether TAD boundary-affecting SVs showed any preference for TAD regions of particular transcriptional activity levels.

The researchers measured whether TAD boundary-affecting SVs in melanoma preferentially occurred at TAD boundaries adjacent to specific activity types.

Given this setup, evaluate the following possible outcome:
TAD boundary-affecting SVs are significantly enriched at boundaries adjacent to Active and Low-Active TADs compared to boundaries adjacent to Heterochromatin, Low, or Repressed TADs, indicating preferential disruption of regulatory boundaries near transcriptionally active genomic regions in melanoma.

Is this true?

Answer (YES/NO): NO